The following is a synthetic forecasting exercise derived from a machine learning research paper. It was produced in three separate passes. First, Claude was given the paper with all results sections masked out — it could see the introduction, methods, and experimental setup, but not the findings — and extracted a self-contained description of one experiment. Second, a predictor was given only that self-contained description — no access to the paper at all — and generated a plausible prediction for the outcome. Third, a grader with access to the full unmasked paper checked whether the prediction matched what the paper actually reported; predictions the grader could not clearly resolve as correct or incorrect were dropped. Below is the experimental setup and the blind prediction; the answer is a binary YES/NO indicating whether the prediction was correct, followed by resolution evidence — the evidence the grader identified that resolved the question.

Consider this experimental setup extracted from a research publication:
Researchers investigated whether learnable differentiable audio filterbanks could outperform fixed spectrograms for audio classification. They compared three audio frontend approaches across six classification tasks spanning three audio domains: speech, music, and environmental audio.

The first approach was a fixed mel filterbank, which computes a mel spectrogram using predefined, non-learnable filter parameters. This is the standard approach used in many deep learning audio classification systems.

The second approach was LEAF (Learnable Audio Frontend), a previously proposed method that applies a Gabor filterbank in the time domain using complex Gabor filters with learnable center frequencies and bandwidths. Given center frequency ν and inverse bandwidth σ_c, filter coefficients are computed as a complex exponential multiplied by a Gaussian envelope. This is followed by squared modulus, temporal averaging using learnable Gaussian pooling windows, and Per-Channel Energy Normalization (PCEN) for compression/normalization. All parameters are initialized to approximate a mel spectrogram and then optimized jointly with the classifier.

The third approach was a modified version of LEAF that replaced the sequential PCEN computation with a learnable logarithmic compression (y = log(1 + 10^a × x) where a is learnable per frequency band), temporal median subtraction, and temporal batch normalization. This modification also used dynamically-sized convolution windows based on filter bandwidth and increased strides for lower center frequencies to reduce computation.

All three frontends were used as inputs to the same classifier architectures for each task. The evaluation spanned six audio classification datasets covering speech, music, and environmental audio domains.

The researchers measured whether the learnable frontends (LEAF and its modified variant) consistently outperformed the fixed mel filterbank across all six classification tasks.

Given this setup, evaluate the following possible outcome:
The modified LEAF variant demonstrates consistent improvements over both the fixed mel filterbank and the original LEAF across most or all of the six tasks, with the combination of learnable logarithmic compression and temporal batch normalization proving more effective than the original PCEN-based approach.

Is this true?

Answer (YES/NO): NO